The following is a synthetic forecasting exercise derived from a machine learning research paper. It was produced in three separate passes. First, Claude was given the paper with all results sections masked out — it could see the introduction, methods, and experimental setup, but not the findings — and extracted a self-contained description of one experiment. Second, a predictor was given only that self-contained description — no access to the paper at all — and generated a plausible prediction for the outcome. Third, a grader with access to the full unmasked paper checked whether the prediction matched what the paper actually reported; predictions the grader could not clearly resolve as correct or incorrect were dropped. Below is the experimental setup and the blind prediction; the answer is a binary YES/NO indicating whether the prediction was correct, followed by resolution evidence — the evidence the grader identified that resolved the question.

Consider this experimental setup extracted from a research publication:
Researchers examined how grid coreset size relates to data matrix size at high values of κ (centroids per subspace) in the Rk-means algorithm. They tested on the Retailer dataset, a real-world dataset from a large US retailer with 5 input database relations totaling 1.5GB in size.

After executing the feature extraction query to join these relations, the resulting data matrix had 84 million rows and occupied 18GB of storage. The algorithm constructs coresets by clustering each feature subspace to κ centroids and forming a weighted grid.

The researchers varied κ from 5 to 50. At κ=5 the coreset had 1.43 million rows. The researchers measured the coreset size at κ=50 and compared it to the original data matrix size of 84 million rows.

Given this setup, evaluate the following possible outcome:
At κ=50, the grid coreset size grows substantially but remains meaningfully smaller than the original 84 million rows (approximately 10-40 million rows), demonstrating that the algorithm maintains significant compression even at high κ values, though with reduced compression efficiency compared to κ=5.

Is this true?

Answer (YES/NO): NO